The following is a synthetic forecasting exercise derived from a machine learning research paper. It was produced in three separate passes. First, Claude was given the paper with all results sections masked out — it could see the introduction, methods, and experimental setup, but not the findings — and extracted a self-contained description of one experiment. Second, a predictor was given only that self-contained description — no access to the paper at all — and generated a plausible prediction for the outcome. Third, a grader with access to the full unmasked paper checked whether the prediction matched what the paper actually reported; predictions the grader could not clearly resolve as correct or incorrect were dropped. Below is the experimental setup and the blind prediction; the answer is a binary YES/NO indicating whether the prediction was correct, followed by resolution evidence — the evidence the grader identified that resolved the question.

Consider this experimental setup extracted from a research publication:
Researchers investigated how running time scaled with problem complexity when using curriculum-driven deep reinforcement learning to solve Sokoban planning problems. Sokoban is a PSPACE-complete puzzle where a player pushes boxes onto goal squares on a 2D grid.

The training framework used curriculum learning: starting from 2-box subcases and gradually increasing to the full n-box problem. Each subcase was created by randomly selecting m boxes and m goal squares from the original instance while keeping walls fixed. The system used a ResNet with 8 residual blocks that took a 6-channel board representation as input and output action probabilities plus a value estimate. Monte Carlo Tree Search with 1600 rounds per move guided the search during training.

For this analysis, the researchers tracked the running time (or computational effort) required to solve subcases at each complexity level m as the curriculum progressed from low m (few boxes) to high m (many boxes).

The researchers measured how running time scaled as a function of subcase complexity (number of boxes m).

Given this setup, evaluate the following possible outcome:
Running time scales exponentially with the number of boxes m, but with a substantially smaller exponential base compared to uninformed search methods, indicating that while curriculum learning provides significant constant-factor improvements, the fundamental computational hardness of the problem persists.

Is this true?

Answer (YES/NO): NO